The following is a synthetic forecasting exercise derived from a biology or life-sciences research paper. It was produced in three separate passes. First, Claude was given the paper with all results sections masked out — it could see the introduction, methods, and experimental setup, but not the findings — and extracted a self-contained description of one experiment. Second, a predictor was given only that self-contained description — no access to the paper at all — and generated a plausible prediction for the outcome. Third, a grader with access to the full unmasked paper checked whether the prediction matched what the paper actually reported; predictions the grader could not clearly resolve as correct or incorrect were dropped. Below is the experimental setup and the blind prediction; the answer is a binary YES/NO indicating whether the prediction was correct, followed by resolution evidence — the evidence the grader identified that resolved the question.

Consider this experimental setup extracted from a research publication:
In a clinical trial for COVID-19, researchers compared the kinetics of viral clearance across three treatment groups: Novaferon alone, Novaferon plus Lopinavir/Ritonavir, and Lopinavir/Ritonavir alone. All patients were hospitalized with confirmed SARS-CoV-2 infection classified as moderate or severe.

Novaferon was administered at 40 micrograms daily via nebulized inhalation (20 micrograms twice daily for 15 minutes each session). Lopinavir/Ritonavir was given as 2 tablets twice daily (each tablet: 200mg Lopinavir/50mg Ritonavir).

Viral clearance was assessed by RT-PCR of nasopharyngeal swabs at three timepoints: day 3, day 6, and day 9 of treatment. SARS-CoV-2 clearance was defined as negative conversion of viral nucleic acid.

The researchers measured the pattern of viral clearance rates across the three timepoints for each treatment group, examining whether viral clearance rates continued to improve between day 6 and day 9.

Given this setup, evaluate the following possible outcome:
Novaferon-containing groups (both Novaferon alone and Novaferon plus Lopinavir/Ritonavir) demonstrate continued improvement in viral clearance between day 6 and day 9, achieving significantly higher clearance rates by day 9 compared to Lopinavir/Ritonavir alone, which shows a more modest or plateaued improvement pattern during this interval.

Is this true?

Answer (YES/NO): NO